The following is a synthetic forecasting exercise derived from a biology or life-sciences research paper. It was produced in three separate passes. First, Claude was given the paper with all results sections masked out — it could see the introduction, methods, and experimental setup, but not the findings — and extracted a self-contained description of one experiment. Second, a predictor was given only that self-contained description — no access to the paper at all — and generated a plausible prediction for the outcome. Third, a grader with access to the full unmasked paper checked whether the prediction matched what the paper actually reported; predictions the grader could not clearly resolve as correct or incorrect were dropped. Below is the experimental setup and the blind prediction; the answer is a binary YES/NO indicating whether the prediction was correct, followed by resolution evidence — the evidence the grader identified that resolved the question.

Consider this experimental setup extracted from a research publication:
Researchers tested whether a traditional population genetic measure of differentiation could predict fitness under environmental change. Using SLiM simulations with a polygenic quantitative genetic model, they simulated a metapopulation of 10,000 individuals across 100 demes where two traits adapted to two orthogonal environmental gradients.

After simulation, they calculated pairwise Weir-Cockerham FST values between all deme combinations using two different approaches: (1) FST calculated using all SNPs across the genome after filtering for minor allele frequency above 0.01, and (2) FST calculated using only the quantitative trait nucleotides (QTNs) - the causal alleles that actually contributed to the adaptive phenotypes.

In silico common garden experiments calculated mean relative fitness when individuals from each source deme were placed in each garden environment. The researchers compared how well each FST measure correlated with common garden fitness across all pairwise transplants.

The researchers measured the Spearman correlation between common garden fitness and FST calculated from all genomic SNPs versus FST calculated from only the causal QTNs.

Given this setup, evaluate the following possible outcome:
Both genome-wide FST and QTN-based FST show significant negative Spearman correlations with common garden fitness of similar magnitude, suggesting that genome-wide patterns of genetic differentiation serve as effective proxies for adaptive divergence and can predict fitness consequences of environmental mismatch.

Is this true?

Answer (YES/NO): NO